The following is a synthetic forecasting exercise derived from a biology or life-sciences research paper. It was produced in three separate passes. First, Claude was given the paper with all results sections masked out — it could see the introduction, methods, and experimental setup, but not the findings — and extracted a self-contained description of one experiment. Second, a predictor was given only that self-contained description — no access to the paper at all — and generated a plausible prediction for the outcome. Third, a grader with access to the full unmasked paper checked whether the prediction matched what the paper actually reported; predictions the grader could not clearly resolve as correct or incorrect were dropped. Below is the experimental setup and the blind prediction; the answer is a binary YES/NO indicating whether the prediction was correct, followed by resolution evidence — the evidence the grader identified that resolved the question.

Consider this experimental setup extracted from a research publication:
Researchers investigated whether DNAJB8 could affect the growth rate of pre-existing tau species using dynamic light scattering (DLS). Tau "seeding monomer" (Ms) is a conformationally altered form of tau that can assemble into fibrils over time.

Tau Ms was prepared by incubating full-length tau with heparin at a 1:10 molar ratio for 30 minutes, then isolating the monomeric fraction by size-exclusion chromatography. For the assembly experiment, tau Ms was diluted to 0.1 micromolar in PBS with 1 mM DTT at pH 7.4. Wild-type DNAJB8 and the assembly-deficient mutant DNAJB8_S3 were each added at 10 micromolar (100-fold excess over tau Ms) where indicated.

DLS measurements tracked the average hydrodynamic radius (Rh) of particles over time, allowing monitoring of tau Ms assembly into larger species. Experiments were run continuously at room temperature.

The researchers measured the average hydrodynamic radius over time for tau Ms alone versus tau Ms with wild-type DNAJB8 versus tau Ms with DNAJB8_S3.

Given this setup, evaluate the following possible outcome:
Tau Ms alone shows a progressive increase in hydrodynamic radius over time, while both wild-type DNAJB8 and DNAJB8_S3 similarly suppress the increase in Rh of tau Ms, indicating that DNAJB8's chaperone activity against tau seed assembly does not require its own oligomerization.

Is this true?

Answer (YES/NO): NO